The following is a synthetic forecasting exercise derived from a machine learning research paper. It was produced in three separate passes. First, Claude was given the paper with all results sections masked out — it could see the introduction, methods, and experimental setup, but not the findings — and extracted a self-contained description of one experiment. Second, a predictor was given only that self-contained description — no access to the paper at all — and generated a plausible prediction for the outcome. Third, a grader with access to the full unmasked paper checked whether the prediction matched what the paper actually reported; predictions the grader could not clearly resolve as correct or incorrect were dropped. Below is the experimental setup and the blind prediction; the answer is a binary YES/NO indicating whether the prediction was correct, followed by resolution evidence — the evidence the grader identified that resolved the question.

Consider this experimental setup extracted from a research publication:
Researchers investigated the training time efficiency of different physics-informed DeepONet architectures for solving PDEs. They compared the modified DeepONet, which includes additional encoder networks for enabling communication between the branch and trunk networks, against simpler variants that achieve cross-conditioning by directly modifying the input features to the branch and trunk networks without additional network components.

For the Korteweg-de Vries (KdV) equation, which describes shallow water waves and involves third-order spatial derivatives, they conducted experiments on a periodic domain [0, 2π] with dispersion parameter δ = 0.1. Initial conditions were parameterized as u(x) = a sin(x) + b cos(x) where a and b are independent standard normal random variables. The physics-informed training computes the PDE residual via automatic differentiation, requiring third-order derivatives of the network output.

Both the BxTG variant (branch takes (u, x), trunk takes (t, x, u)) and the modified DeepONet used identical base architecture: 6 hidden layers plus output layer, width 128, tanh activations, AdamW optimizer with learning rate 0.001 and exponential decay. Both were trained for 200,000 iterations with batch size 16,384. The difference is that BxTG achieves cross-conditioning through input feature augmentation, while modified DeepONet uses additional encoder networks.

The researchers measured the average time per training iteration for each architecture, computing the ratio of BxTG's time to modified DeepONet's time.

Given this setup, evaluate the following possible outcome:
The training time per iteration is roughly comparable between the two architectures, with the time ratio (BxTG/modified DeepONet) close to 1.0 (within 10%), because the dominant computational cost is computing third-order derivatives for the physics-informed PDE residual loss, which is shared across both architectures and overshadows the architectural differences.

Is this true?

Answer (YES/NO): NO